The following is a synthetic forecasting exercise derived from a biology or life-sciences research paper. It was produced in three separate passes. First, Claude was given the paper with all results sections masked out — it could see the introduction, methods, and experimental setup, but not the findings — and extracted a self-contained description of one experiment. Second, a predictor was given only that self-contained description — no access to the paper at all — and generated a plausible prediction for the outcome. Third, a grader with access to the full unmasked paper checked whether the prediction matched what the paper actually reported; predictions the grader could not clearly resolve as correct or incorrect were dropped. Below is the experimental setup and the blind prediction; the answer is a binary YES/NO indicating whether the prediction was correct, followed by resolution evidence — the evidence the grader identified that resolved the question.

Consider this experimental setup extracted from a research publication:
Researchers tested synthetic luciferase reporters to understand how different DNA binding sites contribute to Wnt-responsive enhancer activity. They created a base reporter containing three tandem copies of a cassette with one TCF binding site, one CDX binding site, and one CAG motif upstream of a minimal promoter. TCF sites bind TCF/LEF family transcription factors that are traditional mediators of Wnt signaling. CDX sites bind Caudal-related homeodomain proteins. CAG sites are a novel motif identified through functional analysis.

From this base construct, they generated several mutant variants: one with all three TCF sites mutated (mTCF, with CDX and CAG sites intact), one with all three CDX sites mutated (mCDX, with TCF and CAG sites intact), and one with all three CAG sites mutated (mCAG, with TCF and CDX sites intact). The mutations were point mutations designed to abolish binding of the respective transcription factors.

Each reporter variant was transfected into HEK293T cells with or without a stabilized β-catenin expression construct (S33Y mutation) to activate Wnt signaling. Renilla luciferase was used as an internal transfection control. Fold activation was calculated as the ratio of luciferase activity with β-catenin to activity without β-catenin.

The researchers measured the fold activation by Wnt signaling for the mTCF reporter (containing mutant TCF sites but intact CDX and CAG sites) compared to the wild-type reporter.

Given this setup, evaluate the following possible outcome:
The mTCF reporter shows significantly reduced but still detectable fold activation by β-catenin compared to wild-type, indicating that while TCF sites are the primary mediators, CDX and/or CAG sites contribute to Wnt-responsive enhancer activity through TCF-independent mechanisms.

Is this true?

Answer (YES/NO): NO